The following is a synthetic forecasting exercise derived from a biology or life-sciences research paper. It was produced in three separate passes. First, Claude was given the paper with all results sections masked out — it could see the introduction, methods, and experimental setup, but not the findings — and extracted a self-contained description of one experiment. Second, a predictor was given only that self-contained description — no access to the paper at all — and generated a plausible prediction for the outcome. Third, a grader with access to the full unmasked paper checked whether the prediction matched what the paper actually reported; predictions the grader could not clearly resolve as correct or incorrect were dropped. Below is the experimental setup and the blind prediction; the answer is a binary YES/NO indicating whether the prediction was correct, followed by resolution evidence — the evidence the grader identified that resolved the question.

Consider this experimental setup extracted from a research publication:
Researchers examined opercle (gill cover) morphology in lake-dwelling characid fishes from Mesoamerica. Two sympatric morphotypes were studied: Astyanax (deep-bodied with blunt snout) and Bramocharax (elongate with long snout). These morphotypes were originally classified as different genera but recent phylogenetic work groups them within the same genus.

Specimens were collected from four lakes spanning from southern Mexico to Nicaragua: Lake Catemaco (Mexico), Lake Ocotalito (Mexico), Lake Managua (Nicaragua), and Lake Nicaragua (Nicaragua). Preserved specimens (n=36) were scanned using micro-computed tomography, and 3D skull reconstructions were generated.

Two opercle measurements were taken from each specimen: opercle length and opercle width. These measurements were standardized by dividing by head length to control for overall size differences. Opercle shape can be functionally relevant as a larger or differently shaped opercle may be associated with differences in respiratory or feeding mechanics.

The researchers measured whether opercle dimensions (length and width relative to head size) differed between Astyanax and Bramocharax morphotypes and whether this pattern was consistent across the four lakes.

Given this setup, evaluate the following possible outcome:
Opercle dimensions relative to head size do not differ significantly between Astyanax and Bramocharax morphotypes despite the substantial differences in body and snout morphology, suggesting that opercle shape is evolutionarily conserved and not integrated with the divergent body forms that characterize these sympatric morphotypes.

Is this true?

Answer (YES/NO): NO